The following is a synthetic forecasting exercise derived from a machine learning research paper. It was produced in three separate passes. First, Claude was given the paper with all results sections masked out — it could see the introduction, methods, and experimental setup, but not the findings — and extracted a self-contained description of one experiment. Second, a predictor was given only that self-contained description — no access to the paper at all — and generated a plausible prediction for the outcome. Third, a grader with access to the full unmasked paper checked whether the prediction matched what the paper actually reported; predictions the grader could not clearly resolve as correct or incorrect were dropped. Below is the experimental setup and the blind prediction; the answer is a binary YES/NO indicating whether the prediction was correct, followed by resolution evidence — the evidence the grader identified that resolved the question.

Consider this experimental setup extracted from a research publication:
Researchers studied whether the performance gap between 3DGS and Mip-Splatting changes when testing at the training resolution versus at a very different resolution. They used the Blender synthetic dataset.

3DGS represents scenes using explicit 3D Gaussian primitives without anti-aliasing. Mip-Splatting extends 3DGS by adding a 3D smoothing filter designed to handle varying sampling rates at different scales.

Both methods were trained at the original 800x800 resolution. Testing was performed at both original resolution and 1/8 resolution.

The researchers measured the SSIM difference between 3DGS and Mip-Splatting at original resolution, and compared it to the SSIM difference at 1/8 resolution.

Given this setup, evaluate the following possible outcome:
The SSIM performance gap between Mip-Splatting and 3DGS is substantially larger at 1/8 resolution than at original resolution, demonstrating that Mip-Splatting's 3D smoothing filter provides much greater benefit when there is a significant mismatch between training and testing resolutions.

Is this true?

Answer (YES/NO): YES